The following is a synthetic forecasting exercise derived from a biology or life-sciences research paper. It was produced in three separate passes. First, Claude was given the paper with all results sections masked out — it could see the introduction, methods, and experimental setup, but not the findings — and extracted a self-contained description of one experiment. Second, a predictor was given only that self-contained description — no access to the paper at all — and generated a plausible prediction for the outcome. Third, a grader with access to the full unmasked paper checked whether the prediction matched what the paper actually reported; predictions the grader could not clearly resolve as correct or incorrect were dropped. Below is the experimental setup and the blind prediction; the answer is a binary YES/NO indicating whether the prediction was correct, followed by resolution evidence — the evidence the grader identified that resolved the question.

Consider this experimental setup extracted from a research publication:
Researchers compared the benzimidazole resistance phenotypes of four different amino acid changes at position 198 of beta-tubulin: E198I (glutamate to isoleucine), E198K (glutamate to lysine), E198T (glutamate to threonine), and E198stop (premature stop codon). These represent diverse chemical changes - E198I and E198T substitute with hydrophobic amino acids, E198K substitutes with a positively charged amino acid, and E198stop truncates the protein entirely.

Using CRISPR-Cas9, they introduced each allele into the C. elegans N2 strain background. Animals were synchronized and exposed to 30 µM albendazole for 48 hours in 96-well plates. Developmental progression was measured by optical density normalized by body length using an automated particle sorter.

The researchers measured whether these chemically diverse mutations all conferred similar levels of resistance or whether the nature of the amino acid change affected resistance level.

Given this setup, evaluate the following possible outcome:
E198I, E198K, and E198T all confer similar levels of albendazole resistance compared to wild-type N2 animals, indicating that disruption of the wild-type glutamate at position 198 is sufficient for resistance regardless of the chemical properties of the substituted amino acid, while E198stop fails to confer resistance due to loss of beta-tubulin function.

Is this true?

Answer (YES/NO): NO